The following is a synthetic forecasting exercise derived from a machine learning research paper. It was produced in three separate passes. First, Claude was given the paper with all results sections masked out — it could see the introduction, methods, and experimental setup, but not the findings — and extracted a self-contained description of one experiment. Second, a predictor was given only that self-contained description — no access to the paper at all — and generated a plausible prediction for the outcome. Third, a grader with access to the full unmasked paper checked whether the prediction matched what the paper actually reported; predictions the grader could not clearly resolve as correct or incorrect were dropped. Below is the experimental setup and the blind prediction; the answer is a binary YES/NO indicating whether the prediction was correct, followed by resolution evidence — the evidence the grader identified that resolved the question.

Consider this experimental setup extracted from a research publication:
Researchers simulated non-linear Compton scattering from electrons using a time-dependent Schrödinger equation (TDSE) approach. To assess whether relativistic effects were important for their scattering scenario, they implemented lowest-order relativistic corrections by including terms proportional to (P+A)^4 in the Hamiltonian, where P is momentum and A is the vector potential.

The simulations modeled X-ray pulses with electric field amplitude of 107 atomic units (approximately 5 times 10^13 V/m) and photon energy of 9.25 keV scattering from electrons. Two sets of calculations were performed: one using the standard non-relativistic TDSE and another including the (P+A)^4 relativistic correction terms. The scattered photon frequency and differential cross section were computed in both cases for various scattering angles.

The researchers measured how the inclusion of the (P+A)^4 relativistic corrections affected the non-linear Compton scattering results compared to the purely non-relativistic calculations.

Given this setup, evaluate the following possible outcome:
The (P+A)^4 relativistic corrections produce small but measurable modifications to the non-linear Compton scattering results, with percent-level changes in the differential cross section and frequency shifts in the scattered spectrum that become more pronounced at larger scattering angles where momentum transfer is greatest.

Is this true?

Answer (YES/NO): NO